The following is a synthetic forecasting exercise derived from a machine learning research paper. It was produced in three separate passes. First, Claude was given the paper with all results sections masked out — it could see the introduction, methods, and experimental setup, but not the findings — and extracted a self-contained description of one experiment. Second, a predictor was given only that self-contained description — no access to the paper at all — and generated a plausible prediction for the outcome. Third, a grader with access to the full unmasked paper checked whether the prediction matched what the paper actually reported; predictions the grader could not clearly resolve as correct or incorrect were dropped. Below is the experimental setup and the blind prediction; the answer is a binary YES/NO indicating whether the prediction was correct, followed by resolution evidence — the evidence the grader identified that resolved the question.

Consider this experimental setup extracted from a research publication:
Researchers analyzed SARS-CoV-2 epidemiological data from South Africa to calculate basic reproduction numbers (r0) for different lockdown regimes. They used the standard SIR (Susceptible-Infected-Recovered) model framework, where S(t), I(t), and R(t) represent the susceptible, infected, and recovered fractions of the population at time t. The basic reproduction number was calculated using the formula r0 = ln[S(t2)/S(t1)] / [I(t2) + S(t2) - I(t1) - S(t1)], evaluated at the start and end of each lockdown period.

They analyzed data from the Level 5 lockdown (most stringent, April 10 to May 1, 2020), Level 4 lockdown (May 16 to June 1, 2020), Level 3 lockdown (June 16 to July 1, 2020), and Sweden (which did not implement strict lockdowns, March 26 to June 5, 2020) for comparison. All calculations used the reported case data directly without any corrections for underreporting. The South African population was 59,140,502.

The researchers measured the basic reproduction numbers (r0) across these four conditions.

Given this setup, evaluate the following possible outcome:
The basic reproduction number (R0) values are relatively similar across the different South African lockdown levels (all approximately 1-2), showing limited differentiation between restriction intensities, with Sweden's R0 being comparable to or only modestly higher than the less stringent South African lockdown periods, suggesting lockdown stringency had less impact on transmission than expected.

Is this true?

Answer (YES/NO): NO